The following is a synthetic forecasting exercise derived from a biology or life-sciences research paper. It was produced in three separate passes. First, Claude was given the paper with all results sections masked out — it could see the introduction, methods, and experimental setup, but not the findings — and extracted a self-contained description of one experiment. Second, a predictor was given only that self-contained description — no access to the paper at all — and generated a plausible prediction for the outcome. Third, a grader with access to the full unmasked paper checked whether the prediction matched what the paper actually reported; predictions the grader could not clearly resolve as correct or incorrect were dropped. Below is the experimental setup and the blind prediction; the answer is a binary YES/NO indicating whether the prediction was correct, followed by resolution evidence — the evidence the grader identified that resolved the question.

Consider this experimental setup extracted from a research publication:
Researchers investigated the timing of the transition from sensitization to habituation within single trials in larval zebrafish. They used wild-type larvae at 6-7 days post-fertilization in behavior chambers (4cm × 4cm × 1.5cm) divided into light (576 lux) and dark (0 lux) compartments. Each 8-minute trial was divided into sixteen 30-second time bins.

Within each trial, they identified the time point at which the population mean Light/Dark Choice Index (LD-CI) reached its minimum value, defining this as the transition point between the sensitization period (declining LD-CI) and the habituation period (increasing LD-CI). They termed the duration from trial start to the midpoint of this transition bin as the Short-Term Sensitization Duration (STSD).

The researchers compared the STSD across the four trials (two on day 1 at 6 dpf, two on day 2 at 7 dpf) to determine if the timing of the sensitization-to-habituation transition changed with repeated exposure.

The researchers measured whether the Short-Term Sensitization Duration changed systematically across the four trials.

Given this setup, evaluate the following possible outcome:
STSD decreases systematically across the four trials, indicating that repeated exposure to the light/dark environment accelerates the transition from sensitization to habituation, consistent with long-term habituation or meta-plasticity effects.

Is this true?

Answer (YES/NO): NO